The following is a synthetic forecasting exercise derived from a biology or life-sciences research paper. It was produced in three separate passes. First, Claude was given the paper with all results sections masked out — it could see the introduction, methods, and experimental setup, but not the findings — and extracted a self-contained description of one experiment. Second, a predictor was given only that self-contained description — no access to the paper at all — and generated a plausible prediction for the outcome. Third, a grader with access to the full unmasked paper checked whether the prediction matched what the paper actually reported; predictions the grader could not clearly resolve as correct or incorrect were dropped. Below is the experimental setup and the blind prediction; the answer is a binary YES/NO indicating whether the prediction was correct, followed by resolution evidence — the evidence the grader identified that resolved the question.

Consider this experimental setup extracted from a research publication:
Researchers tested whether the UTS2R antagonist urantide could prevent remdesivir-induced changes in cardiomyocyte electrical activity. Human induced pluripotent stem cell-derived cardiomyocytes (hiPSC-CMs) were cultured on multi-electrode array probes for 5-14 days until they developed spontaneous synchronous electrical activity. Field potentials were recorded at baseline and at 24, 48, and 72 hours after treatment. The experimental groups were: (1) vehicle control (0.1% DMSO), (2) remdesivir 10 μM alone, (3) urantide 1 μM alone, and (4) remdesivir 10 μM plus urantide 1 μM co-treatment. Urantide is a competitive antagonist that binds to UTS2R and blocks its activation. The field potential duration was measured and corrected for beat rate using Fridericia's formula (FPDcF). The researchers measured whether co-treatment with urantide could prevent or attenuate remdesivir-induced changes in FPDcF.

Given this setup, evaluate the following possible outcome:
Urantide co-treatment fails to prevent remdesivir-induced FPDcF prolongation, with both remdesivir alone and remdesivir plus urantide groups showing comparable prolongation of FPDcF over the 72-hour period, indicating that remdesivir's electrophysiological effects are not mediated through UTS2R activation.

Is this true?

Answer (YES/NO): NO